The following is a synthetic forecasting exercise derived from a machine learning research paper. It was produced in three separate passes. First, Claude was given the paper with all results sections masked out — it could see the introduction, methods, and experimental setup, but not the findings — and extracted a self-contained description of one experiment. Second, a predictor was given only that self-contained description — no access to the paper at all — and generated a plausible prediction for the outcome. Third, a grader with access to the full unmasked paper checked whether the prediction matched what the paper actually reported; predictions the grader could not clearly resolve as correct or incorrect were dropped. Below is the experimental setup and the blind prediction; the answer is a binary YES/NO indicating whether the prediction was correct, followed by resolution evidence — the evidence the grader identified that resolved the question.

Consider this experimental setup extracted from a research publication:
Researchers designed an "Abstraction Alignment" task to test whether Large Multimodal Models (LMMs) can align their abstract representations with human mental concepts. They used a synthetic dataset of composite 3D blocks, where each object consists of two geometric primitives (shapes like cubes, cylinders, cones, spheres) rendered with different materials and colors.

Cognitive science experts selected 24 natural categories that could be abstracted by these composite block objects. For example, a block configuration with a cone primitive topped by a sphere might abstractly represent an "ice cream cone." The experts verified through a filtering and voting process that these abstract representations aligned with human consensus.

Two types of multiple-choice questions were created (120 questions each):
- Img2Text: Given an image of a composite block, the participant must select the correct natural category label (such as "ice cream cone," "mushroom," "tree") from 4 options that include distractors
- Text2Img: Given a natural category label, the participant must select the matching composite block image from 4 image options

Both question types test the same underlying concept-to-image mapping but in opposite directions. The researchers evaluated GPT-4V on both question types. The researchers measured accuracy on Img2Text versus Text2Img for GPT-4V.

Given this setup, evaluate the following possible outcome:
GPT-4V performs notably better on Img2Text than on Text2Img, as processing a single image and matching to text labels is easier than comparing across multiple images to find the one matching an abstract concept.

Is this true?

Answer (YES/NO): NO